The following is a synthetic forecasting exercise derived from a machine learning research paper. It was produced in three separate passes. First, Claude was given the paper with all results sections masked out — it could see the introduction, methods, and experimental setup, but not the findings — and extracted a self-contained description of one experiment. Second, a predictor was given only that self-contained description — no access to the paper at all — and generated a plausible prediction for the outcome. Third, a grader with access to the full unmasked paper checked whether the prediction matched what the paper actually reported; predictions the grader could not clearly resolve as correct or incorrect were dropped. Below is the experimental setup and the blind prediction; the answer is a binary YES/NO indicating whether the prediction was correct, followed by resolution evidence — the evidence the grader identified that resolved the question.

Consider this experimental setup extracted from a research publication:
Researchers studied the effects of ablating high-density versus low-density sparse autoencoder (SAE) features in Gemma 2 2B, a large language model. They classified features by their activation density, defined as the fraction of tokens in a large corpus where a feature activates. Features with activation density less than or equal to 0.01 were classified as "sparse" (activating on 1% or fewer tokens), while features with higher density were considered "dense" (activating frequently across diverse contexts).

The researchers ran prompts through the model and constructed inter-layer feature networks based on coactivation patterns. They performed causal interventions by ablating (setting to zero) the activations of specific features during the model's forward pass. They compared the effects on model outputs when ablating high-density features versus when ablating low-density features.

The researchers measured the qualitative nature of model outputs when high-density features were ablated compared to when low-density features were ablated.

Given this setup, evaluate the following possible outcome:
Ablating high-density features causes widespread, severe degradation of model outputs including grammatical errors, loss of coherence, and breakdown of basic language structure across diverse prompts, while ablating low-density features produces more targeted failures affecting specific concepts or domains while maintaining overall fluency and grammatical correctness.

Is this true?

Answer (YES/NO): YES